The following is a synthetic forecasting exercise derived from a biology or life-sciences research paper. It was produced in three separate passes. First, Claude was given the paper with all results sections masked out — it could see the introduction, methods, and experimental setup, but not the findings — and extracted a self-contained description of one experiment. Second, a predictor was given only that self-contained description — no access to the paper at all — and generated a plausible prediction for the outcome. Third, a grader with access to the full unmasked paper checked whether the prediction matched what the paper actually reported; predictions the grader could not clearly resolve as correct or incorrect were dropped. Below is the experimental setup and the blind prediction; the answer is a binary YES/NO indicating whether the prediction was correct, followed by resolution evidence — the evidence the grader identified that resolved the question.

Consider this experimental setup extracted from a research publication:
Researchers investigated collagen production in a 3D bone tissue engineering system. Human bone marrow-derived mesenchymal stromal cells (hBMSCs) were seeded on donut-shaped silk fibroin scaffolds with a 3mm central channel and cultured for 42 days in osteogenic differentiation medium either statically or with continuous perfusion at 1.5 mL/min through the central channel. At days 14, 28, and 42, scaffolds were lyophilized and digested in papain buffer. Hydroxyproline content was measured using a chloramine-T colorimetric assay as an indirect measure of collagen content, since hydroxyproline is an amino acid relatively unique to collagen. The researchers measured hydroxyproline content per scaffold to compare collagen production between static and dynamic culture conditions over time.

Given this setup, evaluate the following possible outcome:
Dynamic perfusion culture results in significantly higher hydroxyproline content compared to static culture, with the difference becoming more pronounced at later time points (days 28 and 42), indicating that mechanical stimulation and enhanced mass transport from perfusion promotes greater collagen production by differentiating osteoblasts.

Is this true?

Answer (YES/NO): NO